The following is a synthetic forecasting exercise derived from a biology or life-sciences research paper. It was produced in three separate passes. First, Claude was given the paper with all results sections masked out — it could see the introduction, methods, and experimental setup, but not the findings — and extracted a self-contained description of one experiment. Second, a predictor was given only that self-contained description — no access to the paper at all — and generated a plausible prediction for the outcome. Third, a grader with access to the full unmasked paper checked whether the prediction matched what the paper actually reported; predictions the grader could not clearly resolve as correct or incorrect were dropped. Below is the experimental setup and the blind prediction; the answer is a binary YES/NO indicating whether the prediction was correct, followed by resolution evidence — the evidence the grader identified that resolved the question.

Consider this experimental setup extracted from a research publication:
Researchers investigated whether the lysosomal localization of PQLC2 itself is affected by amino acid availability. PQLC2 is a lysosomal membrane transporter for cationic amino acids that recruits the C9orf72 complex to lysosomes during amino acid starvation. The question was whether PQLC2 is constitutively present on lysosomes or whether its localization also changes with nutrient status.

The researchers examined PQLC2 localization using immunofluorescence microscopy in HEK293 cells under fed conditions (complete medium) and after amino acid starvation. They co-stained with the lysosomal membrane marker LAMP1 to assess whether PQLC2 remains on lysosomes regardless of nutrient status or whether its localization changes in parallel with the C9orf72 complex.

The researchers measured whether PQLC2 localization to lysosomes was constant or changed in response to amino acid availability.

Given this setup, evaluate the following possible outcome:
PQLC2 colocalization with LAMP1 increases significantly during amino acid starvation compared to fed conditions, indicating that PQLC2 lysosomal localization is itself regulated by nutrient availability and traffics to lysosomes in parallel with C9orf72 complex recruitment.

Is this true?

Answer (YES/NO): NO